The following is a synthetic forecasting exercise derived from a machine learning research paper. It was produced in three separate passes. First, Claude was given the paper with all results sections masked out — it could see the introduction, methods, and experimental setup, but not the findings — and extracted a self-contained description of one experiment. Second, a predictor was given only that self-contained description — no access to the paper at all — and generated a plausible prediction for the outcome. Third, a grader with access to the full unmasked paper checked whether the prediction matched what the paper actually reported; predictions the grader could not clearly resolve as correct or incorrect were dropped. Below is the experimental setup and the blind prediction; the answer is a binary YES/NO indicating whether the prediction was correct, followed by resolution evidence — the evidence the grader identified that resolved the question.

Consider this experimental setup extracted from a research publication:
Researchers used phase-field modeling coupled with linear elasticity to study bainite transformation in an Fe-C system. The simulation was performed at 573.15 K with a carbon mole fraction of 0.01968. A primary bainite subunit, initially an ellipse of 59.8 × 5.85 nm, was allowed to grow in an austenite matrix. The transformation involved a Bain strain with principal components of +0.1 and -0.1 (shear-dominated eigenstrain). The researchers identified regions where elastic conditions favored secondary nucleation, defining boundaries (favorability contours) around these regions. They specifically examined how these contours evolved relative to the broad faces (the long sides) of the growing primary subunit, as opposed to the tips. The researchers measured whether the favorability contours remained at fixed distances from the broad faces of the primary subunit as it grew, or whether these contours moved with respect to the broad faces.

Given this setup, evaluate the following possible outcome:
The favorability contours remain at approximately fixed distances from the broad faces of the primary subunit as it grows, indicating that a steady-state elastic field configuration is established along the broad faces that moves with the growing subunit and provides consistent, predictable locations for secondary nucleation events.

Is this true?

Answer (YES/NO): NO